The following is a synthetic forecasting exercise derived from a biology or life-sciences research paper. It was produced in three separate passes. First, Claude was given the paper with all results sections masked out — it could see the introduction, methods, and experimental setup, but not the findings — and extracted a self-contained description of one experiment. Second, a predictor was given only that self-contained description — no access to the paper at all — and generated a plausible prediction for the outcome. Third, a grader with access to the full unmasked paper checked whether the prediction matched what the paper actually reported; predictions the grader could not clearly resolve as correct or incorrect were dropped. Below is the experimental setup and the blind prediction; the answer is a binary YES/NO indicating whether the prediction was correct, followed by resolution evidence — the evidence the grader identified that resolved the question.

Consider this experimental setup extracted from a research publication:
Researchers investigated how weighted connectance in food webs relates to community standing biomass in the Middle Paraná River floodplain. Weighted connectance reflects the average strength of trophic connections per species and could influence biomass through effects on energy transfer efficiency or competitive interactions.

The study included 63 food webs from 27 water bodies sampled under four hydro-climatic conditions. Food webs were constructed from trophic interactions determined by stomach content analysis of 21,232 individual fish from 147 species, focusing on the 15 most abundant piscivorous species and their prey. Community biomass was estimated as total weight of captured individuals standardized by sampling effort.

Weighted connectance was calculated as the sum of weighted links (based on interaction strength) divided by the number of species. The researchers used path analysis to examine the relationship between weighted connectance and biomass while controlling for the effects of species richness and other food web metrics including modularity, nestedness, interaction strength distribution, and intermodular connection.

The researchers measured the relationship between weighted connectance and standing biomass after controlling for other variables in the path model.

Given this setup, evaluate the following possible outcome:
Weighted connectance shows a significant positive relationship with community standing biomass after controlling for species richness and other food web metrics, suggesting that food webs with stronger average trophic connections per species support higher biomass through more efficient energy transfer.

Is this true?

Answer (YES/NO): YES